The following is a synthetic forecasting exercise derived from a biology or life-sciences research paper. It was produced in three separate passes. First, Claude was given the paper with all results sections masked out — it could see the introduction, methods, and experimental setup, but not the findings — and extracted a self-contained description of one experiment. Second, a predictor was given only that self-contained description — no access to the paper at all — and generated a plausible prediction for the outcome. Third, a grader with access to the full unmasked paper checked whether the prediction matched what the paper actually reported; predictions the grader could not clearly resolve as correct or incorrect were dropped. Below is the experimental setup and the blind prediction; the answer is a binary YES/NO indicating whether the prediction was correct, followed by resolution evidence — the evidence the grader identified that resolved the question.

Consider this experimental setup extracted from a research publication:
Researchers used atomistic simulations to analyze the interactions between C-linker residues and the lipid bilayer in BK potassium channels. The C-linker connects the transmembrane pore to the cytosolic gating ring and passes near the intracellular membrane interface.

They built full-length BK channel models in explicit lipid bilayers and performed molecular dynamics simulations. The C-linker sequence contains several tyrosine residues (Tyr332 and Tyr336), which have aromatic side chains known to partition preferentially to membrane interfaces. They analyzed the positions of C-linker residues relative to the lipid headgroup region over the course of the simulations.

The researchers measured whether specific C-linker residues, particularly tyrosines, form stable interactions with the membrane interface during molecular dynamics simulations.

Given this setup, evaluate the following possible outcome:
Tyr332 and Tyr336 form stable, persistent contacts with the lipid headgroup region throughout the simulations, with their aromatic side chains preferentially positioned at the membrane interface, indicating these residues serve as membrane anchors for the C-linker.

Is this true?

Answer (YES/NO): NO